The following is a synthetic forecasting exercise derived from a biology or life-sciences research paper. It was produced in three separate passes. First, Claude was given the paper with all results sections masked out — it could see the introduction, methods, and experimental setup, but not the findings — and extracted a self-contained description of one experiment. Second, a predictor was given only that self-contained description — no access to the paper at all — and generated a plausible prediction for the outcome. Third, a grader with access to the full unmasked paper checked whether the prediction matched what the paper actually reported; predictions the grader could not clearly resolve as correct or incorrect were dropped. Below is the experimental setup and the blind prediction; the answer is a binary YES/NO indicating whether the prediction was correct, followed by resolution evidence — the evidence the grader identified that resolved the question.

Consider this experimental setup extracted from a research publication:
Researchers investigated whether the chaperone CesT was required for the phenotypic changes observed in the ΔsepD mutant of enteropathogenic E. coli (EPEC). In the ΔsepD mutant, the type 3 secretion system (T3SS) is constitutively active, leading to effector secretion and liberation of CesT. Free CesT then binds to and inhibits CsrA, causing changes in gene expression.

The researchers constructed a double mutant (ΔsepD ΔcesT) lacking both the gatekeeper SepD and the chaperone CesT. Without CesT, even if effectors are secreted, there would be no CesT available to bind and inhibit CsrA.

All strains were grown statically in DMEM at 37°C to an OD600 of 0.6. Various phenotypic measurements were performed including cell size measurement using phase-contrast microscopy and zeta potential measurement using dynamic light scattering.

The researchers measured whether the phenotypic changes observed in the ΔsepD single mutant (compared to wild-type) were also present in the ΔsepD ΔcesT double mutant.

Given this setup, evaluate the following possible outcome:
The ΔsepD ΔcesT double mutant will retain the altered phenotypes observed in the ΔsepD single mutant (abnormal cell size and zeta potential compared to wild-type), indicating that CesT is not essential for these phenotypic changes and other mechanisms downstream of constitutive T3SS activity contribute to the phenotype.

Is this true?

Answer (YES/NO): NO